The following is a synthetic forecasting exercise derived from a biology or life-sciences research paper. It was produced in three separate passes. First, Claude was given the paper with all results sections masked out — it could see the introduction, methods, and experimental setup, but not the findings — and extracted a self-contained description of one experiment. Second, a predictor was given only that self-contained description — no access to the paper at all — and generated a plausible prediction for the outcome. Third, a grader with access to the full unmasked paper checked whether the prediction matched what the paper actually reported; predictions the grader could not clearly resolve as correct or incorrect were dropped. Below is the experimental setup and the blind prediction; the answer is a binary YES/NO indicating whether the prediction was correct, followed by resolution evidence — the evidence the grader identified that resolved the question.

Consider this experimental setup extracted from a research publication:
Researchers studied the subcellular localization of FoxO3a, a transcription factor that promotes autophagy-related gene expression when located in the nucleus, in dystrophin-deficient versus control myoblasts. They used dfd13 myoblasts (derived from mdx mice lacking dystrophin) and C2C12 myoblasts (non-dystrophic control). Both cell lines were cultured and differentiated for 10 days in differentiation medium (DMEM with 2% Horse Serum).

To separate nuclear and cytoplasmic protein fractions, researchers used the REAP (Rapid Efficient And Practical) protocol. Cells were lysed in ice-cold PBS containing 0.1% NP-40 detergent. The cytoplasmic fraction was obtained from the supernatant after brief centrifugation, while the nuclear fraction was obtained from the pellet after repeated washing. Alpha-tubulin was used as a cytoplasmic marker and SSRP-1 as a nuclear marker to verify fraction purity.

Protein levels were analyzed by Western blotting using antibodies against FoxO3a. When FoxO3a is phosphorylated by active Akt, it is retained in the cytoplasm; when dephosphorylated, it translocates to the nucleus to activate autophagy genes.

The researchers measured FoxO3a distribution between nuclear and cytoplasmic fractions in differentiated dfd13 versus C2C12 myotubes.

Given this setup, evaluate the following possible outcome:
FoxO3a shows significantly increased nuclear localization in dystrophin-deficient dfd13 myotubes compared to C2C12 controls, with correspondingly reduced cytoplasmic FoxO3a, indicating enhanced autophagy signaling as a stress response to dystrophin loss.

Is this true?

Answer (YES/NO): YES